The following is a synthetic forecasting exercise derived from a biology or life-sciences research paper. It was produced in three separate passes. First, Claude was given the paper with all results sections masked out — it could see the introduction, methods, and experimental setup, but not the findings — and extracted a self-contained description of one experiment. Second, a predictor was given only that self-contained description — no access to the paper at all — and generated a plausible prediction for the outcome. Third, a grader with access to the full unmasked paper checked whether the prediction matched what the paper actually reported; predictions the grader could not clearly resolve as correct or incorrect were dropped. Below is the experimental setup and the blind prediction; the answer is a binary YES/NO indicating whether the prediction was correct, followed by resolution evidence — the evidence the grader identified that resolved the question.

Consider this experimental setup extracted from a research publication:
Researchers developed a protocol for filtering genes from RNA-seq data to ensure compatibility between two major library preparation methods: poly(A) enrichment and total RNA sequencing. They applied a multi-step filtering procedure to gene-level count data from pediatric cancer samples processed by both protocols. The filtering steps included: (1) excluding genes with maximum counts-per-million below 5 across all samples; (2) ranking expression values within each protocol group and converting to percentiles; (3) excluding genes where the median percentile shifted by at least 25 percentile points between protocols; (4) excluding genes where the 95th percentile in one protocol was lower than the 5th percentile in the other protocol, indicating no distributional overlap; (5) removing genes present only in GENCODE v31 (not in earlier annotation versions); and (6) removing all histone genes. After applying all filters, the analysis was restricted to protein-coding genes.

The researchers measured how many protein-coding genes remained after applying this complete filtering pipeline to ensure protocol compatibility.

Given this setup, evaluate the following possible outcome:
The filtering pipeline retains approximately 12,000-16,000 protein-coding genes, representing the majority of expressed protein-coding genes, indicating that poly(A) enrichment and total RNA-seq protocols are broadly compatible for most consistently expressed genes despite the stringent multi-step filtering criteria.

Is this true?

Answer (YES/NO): NO